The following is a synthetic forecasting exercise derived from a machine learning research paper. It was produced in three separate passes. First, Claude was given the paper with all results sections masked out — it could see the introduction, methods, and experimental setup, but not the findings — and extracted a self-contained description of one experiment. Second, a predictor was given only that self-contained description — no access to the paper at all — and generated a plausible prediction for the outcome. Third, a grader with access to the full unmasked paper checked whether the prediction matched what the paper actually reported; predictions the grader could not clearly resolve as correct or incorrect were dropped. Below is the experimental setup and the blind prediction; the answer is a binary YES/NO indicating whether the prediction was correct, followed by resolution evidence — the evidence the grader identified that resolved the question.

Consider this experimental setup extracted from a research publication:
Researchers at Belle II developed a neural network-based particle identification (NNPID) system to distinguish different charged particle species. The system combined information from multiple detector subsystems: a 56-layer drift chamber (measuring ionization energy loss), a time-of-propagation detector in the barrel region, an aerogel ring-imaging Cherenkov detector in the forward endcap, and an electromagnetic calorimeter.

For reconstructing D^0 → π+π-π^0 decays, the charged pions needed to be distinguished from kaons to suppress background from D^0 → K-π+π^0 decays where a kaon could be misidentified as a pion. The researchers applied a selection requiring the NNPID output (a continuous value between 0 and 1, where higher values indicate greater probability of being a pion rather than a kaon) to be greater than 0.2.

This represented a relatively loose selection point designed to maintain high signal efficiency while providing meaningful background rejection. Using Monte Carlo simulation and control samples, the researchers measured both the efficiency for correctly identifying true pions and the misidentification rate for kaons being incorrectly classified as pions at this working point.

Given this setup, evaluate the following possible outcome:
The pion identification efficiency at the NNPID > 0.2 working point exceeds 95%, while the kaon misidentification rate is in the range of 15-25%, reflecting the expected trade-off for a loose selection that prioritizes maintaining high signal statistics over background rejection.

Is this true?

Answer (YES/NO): NO